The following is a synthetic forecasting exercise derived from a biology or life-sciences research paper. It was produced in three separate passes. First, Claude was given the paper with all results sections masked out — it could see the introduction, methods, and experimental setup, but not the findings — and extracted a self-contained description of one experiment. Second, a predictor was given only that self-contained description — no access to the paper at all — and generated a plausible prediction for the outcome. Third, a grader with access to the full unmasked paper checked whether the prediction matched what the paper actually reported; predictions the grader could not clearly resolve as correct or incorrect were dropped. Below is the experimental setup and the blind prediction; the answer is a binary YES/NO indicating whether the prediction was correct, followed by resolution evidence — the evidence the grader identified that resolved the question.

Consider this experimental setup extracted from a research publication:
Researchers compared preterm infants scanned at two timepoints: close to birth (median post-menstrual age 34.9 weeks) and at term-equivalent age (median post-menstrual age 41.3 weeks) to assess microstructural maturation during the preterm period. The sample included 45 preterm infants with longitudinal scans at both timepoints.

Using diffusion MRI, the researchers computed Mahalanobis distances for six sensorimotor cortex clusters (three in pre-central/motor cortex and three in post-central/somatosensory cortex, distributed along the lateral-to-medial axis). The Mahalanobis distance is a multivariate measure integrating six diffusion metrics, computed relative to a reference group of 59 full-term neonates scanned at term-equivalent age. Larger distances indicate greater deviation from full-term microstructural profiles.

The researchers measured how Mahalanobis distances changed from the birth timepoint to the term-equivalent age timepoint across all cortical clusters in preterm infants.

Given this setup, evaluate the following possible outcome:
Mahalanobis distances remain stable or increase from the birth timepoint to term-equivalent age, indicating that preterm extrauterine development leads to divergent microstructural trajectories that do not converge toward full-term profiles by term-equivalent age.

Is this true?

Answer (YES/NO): NO